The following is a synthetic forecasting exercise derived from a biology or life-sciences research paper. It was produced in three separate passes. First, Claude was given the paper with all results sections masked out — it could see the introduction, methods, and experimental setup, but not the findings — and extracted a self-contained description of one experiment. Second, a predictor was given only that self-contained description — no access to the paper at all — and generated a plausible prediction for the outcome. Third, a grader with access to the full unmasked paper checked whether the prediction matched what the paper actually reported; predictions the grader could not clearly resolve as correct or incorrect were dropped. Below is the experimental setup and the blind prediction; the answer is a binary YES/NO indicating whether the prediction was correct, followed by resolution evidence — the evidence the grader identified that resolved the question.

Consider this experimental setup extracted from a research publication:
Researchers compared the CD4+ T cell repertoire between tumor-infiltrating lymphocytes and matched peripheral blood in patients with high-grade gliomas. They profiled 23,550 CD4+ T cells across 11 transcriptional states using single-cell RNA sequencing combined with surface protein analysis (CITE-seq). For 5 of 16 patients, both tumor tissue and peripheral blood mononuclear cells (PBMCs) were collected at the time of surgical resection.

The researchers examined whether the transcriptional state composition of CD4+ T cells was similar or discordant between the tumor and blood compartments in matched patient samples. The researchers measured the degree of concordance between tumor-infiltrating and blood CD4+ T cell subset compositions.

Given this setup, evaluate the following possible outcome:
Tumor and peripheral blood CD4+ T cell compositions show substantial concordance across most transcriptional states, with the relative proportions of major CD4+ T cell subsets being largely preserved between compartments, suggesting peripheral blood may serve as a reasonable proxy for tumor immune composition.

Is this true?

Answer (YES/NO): NO